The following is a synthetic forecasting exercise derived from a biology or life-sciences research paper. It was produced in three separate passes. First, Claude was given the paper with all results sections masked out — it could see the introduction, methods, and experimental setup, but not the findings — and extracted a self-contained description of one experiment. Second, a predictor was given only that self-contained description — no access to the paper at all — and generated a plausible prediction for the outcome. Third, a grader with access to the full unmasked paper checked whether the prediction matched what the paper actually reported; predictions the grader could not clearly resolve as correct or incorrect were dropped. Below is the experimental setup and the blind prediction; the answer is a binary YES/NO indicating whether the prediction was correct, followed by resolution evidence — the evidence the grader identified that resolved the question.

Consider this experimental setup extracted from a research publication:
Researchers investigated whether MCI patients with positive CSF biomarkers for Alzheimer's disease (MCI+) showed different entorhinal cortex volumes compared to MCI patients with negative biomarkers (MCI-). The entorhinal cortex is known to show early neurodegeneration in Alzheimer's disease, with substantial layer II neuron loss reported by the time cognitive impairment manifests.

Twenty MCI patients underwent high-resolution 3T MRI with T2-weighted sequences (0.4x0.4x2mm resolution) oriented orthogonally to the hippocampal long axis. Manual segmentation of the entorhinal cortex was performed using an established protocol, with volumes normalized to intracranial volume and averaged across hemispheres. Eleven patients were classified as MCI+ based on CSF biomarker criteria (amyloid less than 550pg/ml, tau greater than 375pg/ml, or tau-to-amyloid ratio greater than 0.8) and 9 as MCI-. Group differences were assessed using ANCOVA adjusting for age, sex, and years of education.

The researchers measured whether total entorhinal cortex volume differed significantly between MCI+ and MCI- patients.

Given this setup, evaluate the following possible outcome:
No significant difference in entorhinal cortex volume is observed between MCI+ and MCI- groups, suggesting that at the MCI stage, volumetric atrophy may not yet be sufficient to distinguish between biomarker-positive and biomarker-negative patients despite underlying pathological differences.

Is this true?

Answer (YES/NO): YES